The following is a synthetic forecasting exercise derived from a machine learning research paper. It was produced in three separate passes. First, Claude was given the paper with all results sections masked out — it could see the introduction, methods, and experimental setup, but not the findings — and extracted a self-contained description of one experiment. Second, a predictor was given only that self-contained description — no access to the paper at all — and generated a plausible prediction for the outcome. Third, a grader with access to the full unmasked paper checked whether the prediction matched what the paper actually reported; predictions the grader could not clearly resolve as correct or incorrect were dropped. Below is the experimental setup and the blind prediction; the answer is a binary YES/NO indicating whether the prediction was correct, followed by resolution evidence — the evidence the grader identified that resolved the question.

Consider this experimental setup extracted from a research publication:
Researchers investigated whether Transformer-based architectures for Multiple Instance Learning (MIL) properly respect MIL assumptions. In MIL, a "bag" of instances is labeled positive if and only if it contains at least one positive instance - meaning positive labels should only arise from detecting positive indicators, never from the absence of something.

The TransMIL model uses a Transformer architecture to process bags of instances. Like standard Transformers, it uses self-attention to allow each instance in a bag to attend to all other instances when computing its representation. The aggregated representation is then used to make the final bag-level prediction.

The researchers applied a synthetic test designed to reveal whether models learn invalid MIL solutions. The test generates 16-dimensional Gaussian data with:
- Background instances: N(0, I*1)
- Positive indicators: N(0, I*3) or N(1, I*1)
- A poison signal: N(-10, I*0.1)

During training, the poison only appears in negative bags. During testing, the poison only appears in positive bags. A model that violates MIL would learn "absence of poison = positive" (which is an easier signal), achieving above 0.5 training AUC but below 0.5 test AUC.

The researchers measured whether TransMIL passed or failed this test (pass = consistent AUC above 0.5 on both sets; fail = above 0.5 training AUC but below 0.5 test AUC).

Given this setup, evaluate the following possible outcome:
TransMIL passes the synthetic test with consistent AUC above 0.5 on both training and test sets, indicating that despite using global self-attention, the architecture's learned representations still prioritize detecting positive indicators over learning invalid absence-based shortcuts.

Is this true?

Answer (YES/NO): NO